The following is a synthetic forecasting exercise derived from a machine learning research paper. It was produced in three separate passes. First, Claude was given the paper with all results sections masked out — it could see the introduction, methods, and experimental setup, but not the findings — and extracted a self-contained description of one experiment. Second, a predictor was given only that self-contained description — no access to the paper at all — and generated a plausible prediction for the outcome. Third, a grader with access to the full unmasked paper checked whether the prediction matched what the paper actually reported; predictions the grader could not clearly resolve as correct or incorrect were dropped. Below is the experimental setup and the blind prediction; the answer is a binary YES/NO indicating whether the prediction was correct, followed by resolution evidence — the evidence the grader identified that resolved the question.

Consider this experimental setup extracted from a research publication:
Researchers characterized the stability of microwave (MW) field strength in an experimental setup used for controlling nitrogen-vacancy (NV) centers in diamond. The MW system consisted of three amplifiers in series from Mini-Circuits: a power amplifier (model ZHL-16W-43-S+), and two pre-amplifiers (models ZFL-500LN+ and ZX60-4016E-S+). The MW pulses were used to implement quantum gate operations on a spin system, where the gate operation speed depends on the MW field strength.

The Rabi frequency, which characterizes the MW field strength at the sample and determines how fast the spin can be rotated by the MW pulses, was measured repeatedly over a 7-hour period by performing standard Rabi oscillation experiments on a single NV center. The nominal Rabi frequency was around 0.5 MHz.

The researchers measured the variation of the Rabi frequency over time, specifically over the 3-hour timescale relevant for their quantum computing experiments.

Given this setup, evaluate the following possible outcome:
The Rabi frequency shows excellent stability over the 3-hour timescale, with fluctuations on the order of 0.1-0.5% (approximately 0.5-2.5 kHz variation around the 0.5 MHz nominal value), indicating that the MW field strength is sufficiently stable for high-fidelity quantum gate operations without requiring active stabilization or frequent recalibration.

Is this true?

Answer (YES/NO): NO